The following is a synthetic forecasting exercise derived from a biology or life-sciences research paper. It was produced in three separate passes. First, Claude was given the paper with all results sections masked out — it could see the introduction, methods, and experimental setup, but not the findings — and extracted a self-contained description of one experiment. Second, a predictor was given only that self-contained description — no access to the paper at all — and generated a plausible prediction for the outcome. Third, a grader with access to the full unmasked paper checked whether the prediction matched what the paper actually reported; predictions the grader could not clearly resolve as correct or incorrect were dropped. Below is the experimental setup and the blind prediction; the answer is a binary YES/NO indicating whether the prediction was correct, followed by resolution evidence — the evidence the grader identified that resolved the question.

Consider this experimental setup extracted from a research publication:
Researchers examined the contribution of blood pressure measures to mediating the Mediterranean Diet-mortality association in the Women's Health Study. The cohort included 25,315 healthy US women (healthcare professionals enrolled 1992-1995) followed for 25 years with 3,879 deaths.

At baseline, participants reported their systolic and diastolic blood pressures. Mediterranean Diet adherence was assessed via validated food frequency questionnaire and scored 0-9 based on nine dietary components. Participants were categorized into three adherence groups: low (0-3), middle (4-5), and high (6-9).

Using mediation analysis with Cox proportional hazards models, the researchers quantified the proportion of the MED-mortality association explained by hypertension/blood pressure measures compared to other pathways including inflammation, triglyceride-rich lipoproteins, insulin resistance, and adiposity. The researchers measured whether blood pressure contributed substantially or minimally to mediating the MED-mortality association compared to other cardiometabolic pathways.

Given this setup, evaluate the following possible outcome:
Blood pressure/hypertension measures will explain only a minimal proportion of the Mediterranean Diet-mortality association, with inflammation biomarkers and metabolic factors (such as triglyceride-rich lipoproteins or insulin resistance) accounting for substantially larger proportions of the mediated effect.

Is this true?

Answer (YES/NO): YES